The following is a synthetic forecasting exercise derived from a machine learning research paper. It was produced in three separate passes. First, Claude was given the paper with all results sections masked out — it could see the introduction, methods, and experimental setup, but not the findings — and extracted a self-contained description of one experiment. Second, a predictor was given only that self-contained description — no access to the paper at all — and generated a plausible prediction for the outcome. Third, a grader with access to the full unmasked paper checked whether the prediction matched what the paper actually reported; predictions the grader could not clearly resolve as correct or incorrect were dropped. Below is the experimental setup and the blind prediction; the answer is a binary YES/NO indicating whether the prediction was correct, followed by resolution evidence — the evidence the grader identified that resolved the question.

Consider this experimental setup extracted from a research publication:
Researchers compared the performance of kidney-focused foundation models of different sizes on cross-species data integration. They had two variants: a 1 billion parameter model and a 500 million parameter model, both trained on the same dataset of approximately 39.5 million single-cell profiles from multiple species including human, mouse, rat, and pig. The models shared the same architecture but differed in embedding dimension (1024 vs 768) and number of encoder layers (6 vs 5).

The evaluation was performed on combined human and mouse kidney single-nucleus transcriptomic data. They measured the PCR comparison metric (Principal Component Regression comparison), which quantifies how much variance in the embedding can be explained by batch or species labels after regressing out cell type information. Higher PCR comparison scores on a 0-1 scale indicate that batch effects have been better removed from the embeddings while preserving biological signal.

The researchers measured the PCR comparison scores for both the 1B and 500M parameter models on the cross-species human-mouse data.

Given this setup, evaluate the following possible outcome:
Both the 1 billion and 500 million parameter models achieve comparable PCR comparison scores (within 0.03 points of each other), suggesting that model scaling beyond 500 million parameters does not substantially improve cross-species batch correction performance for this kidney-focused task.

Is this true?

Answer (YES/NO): YES